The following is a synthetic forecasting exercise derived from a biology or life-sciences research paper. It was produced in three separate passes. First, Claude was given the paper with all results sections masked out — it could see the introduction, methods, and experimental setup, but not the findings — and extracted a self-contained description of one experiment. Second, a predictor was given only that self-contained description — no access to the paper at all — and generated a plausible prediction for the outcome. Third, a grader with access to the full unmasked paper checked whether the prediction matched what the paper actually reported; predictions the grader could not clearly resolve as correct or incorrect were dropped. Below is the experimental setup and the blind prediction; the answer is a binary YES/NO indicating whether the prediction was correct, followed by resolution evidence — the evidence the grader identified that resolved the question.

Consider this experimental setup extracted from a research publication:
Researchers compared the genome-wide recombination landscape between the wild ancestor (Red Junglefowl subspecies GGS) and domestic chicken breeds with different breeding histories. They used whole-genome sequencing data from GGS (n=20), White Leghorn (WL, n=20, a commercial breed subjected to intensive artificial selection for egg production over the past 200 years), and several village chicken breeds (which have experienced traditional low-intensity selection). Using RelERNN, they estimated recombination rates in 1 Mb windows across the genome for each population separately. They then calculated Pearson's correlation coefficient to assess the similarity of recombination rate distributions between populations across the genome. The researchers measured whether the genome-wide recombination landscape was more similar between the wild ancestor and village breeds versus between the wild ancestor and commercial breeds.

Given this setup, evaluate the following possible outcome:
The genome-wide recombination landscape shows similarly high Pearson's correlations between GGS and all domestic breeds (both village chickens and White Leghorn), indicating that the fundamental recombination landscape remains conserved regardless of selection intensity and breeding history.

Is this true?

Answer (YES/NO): NO